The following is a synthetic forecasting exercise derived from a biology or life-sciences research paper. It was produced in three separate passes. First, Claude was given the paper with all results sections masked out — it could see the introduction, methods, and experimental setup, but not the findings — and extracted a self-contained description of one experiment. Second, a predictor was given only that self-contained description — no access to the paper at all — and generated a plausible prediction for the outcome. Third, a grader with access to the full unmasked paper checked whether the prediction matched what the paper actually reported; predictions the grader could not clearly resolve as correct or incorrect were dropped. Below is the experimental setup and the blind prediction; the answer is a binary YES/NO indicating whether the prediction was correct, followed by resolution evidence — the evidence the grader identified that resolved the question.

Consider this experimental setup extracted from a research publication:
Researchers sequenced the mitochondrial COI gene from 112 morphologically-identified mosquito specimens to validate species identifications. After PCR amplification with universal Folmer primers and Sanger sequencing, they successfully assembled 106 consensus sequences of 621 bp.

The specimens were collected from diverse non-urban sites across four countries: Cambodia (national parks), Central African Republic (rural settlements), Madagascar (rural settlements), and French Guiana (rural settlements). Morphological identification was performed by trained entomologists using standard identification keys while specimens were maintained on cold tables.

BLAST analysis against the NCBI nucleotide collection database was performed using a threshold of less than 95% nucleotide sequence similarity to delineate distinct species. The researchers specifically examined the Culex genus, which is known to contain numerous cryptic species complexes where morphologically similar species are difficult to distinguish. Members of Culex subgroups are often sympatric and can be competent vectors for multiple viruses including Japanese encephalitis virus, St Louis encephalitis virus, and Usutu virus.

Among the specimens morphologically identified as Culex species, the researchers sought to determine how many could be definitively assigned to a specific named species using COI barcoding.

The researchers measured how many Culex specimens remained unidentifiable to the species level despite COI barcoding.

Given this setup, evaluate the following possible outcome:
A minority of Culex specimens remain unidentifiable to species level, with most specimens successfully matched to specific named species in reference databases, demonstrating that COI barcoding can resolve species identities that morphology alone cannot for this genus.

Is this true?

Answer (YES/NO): NO